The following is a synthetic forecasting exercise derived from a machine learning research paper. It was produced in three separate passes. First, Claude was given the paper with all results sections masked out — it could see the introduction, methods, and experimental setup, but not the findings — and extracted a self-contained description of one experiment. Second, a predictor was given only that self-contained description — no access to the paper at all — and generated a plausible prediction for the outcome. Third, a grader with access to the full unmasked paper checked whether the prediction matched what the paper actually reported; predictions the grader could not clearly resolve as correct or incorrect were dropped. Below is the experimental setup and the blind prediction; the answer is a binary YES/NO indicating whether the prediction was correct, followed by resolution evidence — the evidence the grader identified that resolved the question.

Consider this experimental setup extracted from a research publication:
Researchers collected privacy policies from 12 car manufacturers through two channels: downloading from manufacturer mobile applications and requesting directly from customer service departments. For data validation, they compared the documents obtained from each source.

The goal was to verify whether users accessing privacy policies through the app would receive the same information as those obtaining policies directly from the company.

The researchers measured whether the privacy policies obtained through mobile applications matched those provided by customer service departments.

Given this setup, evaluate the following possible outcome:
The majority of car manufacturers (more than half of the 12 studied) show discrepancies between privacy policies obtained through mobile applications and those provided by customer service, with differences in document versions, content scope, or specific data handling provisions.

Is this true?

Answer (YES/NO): NO